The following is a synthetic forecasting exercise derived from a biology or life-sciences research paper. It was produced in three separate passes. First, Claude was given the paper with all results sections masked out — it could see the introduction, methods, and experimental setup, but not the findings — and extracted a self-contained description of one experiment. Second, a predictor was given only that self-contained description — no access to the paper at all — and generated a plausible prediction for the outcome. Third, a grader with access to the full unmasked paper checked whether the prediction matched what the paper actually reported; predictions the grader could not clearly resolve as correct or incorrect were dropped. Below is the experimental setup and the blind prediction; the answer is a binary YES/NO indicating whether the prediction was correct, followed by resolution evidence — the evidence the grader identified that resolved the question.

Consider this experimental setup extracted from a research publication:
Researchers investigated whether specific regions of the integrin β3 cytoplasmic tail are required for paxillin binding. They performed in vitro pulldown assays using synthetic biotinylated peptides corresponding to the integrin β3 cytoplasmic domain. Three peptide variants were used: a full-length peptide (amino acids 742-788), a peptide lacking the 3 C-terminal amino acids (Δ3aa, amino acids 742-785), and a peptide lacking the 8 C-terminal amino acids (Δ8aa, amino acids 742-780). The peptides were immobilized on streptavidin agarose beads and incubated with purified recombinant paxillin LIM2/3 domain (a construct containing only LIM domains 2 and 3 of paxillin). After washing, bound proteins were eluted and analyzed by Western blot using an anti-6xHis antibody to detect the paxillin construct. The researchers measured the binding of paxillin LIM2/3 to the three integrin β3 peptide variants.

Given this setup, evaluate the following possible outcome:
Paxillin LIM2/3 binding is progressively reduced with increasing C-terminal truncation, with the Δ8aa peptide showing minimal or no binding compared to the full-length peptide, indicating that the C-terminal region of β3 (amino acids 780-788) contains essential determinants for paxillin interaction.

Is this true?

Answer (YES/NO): YES